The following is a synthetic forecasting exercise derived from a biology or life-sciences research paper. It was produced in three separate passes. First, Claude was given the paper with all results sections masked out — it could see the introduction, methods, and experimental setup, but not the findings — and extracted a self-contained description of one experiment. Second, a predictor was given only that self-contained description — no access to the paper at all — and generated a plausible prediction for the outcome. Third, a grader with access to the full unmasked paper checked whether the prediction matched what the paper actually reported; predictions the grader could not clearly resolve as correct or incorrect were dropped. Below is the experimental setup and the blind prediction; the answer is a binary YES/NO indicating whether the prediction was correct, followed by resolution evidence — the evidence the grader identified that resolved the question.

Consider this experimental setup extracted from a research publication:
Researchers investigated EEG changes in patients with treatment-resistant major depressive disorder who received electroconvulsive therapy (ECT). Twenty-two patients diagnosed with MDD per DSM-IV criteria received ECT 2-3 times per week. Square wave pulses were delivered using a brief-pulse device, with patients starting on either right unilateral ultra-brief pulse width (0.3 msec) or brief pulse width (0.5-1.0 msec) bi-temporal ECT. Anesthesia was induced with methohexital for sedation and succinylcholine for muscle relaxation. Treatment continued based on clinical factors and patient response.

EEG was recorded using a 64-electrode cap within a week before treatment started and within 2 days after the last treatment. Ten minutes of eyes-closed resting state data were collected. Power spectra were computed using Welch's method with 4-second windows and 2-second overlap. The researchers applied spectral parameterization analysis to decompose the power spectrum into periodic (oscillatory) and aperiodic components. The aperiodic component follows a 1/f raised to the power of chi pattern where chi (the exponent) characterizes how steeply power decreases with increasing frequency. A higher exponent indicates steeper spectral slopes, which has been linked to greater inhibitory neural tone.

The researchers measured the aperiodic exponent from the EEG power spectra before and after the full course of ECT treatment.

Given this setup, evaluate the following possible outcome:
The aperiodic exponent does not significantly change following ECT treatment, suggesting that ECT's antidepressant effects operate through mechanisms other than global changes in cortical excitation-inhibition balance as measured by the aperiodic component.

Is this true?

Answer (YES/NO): NO